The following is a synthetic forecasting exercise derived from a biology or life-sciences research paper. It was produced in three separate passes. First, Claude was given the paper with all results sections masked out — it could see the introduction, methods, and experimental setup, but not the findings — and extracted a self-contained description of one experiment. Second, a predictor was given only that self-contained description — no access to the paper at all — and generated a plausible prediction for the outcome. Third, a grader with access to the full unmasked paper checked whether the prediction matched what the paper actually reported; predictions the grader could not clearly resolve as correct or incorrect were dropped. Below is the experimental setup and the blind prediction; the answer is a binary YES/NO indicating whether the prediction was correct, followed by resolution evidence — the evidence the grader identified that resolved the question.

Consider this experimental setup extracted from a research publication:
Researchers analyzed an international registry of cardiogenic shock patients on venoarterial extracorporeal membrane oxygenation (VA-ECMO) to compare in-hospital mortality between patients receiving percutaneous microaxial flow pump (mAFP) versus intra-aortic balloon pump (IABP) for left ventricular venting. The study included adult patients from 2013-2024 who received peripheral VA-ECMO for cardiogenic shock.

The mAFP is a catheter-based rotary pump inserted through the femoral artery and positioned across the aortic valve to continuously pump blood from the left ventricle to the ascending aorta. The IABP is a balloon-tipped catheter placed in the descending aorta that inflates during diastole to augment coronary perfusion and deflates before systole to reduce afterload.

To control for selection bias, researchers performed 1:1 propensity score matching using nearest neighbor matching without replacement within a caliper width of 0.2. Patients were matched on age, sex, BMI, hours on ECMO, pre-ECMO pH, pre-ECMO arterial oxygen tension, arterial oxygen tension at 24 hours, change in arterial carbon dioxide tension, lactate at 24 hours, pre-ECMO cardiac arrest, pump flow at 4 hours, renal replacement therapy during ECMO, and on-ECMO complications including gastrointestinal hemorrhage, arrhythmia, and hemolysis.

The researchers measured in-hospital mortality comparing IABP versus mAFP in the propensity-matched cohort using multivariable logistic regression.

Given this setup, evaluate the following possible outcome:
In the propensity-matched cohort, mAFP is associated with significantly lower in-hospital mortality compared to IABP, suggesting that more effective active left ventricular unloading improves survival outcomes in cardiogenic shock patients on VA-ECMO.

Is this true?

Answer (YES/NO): NO